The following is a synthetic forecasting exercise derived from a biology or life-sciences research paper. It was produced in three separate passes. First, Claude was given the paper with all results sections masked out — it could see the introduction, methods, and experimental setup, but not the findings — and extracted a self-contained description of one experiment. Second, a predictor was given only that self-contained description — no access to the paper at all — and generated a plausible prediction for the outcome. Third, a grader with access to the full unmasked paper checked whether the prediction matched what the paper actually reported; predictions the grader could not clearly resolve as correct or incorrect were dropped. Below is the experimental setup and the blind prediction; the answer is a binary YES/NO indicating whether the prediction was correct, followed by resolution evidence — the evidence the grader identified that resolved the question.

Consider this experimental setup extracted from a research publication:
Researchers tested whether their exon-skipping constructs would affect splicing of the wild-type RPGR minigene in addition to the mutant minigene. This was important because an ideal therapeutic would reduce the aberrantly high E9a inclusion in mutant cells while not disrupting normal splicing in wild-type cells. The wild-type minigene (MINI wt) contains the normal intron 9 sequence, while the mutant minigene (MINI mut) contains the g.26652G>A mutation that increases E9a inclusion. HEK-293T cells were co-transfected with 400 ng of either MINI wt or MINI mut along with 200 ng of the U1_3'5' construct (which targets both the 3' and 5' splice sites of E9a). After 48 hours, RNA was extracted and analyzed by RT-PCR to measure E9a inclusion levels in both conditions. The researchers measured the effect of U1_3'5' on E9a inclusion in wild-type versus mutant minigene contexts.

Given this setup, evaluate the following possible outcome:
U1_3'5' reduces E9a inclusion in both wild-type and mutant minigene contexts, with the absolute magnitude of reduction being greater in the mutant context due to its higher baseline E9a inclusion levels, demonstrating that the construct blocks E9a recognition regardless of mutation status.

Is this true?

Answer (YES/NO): NO